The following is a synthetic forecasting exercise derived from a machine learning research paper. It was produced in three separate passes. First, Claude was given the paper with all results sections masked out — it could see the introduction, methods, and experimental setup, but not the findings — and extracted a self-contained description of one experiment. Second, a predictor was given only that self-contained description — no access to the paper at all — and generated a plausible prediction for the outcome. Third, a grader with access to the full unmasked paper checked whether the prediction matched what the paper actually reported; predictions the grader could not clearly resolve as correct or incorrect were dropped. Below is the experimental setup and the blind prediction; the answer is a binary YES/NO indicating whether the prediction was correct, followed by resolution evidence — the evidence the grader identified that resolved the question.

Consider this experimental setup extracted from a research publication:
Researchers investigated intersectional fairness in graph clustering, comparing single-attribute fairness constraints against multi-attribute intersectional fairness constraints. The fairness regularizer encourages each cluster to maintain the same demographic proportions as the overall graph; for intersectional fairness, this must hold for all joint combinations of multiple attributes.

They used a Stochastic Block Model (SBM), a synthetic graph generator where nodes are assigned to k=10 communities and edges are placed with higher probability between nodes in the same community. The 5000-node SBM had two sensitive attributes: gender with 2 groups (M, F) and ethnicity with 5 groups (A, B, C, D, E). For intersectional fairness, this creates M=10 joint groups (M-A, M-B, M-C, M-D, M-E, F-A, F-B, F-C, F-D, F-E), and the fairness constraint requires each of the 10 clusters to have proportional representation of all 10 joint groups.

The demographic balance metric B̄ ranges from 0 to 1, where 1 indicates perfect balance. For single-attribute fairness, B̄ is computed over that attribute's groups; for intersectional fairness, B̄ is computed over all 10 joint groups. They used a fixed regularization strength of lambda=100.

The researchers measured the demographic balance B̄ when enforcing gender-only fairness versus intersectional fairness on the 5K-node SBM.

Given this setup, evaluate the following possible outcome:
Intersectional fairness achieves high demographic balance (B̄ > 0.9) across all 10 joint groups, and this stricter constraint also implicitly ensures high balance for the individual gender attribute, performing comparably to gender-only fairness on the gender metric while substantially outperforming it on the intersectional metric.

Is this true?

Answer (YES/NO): NO